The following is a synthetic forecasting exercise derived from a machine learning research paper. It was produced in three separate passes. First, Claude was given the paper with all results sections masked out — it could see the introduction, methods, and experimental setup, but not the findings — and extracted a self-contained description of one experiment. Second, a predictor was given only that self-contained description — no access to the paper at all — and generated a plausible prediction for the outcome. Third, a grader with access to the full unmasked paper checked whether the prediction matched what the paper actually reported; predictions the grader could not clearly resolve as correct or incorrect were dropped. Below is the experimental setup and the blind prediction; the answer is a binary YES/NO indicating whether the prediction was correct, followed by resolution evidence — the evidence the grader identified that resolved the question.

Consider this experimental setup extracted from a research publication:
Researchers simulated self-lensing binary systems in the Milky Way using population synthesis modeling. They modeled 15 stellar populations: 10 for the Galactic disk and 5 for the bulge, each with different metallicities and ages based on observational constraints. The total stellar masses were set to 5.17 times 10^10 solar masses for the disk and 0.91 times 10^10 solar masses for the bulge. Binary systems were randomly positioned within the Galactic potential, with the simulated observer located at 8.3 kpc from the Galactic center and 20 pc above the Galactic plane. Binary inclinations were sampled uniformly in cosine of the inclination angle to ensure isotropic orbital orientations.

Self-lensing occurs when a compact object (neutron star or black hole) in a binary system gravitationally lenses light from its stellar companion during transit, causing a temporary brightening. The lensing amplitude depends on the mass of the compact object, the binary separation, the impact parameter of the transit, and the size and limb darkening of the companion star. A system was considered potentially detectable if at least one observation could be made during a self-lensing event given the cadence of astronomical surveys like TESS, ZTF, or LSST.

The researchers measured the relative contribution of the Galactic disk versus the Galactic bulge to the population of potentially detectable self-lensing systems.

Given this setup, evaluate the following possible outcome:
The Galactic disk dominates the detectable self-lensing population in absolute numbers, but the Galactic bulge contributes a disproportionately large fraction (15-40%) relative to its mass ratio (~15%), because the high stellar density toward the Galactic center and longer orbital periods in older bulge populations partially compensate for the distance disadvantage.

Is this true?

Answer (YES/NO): NO